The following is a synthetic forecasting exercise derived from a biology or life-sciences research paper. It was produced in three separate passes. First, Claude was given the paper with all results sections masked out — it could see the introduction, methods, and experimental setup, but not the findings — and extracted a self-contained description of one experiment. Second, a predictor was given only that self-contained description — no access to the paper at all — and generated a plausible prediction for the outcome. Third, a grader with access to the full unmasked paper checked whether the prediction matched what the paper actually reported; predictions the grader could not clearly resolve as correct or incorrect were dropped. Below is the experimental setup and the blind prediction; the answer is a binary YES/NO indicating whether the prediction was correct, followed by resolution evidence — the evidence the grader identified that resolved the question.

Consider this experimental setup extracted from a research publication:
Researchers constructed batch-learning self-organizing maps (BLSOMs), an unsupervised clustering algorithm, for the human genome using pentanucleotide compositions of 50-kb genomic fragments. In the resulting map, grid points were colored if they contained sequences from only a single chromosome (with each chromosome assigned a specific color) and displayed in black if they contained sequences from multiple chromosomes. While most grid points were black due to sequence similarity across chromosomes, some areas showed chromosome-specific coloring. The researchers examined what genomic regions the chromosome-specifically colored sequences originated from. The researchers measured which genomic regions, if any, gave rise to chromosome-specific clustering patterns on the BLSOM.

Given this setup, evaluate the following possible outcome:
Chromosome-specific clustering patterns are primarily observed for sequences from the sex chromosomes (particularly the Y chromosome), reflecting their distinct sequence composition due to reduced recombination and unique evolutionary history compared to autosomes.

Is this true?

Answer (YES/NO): NO